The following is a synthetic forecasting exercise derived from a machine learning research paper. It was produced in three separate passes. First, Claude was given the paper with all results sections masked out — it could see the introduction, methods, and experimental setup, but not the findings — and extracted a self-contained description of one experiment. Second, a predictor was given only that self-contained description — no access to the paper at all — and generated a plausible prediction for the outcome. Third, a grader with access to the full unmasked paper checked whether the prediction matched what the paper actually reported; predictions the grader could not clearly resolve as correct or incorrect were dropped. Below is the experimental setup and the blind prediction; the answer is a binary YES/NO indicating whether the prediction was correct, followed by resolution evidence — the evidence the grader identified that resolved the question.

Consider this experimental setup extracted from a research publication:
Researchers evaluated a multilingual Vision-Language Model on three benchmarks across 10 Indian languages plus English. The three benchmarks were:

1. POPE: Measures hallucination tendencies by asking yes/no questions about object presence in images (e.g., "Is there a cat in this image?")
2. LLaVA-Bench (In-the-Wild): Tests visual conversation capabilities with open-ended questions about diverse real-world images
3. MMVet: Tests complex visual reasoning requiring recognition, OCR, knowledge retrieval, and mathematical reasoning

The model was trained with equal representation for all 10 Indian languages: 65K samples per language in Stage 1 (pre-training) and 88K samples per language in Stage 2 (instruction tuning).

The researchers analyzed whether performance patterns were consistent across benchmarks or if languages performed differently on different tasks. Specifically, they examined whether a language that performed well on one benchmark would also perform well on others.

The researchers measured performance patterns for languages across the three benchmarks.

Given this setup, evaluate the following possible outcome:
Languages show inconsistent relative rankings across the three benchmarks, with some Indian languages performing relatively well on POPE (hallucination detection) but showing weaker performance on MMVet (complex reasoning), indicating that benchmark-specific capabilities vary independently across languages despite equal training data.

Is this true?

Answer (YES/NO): YES